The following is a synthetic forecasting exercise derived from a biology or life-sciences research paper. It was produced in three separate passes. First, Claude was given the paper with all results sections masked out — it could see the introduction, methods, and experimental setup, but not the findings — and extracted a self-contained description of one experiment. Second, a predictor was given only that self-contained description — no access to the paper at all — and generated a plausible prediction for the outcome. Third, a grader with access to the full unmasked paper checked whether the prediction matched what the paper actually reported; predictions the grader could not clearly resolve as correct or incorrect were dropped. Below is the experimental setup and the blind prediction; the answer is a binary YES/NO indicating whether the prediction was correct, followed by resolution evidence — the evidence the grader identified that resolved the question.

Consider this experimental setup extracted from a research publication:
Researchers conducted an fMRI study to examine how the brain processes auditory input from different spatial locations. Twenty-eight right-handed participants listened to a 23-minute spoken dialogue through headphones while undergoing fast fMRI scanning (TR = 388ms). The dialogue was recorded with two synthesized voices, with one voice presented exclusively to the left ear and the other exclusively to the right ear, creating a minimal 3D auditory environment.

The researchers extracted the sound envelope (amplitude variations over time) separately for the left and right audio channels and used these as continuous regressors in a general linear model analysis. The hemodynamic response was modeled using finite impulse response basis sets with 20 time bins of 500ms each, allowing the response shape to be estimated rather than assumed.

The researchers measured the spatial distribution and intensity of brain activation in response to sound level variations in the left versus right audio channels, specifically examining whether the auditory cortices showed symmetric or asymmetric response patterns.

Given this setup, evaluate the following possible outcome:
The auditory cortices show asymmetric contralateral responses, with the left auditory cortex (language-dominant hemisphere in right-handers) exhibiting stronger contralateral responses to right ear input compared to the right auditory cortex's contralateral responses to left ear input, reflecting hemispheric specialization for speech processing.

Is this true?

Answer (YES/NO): YES